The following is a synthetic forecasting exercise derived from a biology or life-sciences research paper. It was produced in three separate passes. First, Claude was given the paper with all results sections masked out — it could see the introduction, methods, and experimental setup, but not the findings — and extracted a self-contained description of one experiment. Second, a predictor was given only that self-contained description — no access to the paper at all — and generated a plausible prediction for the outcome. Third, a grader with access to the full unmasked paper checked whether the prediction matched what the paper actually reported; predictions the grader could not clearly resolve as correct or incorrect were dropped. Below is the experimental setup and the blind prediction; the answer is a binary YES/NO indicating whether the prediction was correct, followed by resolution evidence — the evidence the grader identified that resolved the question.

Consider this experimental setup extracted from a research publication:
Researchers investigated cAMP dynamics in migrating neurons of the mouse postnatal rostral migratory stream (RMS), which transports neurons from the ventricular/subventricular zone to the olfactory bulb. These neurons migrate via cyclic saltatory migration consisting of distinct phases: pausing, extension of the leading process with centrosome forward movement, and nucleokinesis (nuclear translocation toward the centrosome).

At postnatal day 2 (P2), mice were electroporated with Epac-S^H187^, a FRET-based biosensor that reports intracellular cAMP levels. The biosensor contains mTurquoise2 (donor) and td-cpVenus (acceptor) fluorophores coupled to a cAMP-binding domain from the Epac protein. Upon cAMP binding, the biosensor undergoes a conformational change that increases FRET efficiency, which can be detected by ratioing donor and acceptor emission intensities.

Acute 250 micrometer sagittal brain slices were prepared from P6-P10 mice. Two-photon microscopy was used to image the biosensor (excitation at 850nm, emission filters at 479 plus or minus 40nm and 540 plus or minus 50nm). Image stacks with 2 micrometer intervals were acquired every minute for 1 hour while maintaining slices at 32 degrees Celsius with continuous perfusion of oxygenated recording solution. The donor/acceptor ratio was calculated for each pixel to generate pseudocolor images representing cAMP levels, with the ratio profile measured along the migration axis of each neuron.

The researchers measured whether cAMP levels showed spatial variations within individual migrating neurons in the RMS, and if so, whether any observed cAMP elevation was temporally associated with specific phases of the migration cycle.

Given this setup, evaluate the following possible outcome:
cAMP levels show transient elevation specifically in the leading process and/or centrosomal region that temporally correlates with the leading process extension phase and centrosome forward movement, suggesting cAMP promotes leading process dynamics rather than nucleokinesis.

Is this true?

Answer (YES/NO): NO